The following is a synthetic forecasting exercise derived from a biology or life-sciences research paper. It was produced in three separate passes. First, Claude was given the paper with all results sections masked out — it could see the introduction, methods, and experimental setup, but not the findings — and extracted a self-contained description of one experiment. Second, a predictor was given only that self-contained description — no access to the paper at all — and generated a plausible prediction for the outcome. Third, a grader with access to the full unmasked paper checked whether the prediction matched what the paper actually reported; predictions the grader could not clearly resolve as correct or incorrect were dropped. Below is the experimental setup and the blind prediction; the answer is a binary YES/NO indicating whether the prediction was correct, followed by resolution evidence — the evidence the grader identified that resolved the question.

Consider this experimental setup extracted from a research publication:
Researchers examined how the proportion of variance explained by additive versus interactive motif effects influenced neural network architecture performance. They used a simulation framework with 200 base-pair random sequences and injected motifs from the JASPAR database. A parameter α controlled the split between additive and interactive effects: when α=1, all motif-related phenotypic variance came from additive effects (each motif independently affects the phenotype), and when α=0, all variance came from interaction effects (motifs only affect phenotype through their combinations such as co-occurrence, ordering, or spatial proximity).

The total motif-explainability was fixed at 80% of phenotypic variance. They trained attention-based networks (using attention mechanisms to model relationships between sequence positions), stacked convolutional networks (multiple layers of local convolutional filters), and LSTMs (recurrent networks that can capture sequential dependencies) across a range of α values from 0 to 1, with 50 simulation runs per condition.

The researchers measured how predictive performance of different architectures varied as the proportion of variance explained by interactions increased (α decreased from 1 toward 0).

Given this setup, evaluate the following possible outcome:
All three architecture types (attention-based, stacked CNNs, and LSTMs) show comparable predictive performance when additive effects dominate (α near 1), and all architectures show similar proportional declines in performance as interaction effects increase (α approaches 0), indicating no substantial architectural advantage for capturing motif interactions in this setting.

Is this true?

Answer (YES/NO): NO